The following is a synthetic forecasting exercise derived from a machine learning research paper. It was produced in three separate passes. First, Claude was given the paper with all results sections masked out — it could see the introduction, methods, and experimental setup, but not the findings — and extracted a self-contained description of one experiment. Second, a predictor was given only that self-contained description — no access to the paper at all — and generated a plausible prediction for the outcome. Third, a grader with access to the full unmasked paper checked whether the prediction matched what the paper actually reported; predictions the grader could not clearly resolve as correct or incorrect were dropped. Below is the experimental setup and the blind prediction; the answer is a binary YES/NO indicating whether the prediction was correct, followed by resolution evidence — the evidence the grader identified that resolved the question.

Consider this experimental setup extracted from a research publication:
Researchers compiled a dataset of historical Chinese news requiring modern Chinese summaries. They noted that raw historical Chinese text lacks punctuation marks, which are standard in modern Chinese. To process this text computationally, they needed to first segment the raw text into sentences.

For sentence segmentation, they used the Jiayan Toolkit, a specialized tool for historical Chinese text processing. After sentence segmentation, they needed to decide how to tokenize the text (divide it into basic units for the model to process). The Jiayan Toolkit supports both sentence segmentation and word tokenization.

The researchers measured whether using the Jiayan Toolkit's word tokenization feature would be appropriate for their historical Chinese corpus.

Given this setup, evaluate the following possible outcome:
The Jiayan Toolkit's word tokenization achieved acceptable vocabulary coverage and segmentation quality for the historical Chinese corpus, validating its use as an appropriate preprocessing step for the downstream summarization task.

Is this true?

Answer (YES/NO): NO